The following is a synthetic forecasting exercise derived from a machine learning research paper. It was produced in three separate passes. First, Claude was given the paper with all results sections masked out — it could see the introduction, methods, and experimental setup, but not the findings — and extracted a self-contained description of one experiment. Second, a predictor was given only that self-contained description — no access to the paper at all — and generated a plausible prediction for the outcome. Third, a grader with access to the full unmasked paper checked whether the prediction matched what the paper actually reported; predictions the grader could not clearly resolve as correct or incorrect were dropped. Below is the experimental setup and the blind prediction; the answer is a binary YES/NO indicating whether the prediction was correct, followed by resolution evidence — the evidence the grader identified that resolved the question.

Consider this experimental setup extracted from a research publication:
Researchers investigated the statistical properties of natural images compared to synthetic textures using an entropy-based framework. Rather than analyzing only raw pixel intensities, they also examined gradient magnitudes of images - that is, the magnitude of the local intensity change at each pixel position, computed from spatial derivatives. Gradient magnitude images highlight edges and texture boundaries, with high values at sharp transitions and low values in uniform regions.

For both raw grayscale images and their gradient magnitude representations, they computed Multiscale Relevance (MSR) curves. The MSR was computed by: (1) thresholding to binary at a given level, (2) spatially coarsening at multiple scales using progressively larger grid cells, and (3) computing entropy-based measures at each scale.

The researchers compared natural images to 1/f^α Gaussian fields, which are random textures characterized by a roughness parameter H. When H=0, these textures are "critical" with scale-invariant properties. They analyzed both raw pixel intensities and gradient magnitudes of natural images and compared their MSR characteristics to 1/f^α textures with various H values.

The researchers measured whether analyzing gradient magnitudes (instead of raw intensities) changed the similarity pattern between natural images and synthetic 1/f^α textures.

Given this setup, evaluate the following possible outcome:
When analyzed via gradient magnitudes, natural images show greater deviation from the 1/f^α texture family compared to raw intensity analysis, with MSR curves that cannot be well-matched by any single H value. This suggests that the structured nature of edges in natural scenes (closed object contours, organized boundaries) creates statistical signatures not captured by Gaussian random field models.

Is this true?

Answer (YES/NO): NO